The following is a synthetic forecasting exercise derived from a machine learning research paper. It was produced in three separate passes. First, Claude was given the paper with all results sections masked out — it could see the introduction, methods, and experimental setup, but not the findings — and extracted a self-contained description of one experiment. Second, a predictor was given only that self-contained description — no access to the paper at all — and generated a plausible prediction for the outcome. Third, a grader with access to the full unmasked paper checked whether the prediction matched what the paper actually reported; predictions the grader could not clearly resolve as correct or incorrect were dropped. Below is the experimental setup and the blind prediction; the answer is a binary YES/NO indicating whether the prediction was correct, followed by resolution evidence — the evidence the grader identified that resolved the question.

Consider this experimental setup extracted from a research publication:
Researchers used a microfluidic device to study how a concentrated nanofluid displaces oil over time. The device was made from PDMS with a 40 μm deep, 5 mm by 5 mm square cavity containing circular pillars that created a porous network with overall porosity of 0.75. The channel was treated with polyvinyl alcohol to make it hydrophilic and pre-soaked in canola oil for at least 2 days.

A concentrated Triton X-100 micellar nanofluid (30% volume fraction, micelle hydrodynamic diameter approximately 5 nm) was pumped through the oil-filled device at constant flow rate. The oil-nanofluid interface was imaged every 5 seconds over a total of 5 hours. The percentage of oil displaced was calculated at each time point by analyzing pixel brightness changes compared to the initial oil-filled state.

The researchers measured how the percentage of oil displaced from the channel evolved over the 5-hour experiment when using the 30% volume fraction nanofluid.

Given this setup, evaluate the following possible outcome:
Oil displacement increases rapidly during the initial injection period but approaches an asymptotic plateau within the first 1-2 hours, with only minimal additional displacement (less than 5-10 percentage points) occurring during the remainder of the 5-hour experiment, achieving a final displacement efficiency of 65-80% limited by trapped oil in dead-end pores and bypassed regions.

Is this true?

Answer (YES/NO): NO